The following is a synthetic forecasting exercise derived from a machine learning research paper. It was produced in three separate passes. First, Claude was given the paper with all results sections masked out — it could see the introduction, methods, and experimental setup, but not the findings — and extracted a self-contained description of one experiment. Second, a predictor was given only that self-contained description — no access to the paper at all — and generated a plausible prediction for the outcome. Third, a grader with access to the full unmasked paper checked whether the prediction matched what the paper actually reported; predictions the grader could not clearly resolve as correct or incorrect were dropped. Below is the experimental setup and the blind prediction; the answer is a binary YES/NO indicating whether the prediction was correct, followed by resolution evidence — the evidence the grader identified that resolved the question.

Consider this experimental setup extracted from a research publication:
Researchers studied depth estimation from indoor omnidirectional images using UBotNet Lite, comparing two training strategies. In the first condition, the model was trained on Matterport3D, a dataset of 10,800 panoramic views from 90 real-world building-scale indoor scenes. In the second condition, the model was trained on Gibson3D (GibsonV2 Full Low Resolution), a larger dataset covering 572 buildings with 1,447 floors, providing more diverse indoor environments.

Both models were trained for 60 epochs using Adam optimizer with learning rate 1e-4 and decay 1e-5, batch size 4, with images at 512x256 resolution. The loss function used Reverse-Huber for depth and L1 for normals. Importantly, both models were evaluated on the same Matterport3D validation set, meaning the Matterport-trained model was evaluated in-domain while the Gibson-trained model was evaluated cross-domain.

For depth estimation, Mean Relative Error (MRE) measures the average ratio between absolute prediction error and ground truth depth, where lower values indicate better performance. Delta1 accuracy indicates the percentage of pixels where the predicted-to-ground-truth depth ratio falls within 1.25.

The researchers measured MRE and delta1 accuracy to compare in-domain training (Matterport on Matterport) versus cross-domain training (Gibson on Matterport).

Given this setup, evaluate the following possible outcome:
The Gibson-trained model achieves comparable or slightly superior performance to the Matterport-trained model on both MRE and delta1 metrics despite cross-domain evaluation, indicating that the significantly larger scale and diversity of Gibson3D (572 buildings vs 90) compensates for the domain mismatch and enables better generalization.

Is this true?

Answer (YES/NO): NO